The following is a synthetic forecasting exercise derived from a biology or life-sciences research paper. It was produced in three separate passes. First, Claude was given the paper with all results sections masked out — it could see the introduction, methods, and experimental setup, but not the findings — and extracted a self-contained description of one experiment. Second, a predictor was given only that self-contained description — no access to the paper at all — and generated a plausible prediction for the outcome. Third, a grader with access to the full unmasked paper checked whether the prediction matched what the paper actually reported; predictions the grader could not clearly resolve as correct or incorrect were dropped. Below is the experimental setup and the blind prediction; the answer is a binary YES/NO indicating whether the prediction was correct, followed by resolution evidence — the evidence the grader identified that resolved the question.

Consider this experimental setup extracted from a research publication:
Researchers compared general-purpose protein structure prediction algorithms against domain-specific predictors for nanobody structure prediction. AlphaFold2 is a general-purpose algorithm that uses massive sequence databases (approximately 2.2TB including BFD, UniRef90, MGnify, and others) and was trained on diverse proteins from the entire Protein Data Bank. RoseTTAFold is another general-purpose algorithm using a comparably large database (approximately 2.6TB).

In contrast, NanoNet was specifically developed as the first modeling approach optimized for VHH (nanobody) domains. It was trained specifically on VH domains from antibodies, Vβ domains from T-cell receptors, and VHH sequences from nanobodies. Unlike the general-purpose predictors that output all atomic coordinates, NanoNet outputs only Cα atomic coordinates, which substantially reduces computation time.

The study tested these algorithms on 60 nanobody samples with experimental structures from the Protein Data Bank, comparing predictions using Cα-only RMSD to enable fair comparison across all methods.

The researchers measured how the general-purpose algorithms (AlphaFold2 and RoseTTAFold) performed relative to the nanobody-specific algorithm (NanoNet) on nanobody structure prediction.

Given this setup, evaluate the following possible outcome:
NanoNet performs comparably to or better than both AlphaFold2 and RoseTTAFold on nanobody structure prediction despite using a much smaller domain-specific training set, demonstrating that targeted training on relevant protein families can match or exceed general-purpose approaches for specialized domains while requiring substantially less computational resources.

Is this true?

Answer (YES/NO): YES